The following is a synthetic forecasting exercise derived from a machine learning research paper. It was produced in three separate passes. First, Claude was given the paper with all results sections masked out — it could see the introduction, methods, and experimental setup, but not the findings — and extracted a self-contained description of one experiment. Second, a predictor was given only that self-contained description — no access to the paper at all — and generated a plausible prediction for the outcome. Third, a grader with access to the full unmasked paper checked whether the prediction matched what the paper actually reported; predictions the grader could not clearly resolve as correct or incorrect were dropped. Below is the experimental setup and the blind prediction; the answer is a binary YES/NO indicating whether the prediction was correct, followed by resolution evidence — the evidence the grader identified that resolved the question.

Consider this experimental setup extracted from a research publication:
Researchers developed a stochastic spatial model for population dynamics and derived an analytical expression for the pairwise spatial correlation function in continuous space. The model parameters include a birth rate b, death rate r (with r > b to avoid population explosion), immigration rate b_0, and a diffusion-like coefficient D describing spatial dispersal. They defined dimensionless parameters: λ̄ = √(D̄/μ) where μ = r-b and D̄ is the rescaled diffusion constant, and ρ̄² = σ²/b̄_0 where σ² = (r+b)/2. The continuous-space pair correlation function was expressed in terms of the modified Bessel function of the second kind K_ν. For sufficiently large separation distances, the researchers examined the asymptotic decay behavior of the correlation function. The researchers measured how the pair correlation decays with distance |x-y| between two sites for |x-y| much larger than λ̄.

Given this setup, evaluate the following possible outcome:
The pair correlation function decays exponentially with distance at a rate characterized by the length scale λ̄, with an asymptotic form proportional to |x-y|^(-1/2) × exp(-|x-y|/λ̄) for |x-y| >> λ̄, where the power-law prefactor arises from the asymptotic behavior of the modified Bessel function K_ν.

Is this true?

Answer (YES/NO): NO